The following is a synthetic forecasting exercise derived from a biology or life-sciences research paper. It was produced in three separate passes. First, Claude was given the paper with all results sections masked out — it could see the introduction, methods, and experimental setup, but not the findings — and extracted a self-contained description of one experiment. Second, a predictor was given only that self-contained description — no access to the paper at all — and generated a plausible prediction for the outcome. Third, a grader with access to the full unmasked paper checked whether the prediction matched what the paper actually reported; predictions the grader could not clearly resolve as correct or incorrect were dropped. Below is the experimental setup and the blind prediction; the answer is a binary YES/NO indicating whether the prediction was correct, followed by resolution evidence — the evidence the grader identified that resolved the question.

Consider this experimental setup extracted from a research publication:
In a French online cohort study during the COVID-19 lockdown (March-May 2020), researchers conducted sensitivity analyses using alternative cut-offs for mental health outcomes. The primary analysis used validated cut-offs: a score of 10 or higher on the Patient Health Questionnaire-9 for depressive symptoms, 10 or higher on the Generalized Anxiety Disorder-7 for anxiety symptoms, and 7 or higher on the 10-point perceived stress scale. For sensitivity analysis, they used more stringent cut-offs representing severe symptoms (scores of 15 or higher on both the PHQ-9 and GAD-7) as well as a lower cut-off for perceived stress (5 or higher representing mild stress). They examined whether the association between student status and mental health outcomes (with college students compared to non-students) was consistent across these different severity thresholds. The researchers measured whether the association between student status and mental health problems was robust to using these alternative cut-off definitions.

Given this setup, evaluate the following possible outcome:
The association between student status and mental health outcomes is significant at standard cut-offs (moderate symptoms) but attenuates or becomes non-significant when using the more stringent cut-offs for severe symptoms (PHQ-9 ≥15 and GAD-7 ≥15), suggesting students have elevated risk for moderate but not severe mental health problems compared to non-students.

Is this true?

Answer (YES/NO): NO